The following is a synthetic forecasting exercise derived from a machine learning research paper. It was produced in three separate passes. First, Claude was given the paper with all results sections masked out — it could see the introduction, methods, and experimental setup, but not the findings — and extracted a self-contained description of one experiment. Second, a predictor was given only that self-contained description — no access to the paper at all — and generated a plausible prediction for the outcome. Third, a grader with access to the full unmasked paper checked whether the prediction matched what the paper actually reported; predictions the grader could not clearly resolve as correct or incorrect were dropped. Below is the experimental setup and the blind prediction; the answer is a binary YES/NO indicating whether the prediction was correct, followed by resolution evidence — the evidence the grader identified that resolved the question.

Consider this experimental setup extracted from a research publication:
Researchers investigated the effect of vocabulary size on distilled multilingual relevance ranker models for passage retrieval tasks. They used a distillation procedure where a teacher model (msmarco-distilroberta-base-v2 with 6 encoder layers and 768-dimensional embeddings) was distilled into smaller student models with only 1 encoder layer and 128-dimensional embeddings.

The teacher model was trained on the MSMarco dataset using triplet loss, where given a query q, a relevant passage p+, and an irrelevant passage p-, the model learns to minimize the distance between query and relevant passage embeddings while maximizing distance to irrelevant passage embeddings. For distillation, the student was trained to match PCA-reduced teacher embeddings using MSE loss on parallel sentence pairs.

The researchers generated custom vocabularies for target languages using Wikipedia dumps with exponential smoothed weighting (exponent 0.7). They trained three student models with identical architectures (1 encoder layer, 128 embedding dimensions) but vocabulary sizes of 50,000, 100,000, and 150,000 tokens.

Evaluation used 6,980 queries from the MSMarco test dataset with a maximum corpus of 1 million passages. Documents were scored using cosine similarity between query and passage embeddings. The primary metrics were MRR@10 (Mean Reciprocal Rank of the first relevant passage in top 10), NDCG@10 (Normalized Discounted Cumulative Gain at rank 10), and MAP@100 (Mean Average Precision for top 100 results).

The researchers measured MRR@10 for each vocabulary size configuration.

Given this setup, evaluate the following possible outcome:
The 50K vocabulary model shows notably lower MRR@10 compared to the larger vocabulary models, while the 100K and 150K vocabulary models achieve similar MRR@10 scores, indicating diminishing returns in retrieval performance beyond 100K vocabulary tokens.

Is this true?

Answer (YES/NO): NO